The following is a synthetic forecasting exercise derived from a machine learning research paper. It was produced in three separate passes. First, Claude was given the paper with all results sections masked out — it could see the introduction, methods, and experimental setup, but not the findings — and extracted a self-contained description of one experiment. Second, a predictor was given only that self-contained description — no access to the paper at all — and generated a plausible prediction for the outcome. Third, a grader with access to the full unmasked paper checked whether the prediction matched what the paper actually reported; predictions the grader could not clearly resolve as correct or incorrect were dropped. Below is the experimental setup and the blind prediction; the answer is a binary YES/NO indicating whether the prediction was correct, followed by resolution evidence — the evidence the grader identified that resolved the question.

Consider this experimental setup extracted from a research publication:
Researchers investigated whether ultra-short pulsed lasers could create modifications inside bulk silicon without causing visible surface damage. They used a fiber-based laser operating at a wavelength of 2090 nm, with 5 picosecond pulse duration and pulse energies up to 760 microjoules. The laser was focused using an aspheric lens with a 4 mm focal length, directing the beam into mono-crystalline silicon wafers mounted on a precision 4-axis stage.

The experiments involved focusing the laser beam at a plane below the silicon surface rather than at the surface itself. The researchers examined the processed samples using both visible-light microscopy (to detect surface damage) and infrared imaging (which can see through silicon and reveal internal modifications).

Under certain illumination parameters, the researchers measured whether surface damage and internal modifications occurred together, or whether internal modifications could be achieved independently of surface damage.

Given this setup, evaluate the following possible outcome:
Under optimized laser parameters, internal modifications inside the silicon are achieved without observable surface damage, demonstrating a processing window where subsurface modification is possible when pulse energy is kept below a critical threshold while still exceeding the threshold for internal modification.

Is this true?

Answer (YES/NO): YES